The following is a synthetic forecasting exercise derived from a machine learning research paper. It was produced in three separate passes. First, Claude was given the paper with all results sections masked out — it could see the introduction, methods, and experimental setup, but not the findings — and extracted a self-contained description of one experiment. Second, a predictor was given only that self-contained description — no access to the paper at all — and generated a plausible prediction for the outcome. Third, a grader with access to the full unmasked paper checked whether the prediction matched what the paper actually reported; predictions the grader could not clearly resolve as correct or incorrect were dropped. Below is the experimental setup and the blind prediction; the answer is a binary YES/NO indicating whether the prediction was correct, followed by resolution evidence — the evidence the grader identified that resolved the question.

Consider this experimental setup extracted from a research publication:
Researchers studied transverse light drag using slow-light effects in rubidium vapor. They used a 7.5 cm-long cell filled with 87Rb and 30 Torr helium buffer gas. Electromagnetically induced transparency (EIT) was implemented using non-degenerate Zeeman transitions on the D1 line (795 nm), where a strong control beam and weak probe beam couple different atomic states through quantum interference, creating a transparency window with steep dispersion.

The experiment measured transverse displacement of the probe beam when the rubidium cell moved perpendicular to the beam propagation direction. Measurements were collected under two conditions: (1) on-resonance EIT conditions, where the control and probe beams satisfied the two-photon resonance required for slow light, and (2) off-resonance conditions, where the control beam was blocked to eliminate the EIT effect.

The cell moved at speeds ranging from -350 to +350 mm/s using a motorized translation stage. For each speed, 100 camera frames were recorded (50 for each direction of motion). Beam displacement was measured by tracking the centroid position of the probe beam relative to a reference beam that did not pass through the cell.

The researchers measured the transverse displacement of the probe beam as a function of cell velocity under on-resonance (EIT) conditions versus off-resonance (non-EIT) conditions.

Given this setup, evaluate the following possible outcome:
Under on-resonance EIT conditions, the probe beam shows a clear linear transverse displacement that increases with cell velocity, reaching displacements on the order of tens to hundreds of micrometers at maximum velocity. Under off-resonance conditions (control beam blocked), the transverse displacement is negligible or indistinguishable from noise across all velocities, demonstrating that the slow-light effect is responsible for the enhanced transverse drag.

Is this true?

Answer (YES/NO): YES